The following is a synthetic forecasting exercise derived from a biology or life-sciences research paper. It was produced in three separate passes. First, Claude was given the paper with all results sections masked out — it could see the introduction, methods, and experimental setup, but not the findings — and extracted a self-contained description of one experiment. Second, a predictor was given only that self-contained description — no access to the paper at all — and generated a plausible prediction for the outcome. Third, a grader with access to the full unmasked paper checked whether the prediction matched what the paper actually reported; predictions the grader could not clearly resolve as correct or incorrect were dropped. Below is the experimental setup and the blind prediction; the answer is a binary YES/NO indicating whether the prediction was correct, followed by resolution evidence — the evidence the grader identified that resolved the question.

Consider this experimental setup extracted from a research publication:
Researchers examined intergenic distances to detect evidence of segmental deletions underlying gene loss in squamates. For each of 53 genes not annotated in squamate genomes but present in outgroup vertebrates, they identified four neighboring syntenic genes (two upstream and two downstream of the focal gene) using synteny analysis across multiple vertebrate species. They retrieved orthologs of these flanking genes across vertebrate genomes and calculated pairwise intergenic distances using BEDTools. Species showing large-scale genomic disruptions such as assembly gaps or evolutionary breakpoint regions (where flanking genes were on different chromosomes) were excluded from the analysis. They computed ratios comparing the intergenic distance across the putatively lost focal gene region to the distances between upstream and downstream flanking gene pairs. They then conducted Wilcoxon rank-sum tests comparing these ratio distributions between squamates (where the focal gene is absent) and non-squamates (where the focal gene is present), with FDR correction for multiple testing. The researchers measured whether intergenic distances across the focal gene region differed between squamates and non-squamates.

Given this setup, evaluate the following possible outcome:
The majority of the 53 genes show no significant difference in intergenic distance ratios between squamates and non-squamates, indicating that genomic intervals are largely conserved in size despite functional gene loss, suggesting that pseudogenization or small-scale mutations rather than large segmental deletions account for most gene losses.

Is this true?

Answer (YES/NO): NO